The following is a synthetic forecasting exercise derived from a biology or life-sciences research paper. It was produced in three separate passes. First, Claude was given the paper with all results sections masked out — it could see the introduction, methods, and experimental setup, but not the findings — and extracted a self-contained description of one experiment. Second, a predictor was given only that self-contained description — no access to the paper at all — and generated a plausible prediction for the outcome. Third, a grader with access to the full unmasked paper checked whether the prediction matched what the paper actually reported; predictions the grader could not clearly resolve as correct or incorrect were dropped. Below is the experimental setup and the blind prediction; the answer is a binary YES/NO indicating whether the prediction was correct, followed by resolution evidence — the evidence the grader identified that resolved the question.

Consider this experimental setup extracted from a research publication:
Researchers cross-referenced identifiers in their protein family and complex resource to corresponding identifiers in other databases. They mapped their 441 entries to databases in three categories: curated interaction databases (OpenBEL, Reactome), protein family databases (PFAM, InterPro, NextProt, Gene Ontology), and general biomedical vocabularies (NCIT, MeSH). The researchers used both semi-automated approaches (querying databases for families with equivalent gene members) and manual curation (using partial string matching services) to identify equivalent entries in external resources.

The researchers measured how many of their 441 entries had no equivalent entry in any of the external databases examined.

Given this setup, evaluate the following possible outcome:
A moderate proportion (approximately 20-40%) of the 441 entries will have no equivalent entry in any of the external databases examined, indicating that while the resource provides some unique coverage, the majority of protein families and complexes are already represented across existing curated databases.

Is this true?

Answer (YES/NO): NO